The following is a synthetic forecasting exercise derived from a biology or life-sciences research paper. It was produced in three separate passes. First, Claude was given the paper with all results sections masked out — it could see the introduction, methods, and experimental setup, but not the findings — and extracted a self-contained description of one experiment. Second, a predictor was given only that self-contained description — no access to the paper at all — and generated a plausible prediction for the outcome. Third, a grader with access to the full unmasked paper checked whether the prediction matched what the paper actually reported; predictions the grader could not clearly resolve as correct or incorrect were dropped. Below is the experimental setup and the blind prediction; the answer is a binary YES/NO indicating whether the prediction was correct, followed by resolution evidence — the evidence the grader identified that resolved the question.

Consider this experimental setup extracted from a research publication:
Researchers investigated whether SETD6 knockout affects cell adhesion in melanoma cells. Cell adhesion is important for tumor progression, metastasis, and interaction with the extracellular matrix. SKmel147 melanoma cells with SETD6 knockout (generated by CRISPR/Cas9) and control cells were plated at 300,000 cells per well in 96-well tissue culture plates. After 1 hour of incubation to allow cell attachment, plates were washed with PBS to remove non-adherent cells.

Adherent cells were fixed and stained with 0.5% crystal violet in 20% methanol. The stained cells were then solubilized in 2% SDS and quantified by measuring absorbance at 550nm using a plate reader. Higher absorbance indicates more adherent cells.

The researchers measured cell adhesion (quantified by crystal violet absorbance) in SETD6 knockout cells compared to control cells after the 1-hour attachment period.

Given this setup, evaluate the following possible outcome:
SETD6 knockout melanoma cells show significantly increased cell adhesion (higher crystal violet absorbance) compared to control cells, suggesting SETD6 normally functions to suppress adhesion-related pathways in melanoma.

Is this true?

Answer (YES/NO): NO